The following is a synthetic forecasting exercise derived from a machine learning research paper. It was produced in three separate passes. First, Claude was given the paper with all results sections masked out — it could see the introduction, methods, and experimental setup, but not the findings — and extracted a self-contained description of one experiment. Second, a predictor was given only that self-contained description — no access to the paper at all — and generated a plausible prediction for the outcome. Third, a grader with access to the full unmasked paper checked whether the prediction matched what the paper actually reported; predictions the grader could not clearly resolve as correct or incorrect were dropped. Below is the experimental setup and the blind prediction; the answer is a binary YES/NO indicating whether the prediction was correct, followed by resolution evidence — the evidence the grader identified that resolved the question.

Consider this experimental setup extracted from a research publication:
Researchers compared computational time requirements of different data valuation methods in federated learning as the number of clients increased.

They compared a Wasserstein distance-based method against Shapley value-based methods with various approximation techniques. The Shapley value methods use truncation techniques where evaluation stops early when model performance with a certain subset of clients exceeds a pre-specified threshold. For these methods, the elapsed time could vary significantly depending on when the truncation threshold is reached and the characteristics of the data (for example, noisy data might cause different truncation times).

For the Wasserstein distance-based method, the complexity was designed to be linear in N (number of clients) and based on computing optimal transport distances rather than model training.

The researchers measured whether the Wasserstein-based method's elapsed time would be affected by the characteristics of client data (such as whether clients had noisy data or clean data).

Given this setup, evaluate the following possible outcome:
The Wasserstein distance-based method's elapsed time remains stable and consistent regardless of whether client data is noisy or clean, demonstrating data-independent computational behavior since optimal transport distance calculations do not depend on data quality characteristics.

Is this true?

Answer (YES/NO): YES